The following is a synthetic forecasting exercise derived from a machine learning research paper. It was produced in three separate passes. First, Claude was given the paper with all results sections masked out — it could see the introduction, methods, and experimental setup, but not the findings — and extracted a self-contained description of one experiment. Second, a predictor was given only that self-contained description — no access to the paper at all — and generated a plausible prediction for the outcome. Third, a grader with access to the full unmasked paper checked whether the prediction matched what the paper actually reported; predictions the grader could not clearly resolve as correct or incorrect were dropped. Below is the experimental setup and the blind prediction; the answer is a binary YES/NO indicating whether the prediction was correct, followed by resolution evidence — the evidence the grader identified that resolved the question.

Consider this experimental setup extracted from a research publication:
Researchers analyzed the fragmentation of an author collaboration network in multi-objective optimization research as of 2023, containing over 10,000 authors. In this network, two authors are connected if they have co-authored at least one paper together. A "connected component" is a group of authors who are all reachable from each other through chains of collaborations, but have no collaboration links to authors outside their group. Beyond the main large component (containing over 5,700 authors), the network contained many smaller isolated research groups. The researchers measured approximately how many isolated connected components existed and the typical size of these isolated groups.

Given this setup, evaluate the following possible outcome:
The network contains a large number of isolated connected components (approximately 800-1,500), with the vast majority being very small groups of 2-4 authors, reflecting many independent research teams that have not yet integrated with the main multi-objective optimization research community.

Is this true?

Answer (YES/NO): YES